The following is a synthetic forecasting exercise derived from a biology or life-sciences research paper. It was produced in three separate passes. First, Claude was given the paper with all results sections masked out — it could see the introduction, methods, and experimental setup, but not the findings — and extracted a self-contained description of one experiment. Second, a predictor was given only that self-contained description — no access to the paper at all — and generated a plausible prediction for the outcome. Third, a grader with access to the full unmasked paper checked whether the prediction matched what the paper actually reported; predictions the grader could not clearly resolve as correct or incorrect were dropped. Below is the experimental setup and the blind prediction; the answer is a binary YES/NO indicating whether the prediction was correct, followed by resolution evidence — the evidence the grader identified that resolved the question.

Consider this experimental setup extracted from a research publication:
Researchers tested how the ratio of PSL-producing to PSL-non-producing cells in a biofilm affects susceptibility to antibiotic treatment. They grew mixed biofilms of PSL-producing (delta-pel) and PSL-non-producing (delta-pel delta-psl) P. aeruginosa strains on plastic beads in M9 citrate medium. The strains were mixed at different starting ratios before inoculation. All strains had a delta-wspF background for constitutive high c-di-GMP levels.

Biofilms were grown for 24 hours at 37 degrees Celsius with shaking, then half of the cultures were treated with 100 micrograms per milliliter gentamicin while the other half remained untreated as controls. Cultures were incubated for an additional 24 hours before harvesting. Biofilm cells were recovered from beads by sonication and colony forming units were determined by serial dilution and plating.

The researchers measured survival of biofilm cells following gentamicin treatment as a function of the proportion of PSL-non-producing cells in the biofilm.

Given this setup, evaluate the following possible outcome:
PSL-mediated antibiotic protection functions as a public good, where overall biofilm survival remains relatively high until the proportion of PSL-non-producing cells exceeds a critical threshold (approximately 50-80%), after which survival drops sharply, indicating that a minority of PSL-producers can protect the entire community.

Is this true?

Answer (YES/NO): NO